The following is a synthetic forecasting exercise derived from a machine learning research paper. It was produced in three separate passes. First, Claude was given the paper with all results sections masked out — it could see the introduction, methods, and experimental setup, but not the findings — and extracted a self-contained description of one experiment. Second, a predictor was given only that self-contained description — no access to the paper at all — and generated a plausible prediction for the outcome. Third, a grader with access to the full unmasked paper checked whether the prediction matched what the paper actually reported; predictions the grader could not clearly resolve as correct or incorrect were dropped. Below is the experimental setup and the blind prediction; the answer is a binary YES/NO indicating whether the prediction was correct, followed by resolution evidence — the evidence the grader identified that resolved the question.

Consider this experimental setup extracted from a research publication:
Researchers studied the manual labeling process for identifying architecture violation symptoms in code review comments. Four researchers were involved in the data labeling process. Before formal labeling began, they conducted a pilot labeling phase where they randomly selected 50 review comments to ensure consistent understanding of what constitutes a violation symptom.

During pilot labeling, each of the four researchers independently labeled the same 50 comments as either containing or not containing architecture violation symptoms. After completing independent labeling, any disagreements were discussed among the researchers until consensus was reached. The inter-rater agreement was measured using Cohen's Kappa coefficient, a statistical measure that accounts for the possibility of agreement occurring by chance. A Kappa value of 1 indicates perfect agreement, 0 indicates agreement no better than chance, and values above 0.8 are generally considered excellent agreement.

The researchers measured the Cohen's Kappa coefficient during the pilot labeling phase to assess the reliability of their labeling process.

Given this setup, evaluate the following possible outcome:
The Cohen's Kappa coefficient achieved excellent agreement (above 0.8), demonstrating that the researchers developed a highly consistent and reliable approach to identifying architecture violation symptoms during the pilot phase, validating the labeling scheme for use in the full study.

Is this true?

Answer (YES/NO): YES